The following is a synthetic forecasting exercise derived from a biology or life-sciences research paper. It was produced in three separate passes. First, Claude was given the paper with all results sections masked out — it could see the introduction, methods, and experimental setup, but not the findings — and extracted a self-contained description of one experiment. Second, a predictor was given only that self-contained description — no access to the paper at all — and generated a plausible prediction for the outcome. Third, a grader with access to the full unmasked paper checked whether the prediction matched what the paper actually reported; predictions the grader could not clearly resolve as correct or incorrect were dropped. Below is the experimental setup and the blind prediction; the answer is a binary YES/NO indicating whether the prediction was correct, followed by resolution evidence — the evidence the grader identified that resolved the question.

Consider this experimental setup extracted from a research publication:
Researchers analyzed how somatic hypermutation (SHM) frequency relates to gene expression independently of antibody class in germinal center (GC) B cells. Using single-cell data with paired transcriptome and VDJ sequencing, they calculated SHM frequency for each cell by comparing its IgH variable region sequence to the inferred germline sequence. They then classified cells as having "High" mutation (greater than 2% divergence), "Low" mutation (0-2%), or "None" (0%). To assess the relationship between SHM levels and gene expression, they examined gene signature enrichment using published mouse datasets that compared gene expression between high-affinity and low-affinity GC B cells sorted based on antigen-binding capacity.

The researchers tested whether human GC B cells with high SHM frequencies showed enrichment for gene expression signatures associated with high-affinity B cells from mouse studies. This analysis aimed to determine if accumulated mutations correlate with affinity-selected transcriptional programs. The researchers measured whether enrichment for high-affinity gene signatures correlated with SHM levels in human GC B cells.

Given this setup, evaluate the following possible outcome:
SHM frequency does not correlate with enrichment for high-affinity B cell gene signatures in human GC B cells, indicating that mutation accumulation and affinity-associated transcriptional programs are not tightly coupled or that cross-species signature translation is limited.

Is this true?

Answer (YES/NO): NO